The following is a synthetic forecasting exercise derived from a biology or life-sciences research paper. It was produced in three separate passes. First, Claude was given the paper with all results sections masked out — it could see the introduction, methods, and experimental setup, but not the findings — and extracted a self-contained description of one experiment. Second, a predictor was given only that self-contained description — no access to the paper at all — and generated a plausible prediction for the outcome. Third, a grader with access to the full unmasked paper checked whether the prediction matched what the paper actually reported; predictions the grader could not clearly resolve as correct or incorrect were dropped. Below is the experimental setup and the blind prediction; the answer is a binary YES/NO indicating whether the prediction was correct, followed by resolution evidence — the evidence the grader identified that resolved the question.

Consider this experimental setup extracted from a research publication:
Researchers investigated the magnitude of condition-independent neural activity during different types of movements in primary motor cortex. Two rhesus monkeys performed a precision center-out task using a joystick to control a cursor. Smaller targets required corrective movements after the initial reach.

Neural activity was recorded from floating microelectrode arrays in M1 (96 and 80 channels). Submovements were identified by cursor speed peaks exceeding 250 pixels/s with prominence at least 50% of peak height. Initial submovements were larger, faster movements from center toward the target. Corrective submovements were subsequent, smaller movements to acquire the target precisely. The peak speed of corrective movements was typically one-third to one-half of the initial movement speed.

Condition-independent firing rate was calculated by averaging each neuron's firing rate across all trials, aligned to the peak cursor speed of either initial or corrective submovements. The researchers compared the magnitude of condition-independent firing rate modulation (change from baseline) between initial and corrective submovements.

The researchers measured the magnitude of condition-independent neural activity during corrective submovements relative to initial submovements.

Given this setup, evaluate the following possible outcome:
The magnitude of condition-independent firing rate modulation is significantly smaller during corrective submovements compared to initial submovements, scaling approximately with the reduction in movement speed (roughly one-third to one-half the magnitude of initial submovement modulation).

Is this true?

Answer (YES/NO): YES